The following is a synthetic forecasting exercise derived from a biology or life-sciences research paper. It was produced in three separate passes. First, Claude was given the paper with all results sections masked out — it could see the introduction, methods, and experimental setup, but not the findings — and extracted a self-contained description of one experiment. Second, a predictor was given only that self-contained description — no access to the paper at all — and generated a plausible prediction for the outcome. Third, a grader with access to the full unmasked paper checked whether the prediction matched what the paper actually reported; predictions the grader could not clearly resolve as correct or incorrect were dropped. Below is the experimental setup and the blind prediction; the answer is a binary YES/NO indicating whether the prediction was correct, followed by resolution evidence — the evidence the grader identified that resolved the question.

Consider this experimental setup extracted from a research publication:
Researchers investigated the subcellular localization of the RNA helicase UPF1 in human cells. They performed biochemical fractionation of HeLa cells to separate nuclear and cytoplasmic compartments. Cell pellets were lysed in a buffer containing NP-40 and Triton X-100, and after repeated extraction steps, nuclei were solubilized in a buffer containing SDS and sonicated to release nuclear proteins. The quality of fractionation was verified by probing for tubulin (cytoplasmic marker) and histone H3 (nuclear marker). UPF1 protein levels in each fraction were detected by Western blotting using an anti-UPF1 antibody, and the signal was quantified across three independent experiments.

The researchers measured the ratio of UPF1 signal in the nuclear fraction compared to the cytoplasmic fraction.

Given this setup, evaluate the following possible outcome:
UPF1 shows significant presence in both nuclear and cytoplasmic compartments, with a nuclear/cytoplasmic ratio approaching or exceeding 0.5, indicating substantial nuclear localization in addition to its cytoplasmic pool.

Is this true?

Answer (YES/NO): NO